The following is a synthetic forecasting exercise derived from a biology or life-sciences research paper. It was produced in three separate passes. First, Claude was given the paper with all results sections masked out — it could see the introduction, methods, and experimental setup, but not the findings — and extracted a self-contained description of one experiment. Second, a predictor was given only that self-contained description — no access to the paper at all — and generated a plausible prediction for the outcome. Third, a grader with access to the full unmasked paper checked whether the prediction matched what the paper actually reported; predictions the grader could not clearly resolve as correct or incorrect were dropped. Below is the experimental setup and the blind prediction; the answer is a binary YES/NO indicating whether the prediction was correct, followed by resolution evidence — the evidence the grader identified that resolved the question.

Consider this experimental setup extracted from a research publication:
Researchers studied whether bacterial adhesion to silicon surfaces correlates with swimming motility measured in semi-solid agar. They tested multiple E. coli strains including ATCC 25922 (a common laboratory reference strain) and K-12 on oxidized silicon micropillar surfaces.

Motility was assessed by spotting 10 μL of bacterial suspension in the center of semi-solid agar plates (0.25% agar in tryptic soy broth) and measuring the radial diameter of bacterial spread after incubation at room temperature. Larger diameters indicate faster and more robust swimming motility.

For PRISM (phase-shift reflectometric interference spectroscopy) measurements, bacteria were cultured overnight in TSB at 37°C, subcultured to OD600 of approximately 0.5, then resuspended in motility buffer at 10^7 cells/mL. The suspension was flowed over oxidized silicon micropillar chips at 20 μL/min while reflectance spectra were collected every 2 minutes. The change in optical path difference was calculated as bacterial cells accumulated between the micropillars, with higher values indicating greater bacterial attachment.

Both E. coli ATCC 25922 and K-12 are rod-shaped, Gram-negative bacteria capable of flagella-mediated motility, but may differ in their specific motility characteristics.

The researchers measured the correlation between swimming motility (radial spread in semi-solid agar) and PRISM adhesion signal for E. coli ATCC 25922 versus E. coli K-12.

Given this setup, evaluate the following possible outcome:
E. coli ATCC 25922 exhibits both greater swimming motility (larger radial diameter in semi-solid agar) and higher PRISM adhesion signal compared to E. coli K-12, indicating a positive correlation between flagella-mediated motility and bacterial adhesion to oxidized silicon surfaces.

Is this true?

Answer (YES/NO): YES